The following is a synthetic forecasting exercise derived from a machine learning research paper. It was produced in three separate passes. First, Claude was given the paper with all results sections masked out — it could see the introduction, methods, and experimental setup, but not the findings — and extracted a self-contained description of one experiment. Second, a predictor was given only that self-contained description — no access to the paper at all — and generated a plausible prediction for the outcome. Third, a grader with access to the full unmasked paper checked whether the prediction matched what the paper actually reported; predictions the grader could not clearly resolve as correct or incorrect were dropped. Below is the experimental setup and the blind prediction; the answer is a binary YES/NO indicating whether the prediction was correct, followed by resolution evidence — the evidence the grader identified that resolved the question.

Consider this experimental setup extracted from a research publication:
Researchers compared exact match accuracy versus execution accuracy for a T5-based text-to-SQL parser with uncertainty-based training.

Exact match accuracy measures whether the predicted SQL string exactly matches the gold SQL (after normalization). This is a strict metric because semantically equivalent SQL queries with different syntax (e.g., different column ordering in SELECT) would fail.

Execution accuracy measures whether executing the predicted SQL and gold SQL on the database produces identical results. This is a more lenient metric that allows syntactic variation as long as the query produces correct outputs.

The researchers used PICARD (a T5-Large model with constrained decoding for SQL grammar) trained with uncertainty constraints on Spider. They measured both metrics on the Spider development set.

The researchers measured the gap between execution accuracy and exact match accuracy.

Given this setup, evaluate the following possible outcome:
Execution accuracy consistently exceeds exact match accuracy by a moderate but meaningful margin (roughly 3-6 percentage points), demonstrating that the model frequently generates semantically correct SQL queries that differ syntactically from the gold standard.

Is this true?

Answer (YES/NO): YES